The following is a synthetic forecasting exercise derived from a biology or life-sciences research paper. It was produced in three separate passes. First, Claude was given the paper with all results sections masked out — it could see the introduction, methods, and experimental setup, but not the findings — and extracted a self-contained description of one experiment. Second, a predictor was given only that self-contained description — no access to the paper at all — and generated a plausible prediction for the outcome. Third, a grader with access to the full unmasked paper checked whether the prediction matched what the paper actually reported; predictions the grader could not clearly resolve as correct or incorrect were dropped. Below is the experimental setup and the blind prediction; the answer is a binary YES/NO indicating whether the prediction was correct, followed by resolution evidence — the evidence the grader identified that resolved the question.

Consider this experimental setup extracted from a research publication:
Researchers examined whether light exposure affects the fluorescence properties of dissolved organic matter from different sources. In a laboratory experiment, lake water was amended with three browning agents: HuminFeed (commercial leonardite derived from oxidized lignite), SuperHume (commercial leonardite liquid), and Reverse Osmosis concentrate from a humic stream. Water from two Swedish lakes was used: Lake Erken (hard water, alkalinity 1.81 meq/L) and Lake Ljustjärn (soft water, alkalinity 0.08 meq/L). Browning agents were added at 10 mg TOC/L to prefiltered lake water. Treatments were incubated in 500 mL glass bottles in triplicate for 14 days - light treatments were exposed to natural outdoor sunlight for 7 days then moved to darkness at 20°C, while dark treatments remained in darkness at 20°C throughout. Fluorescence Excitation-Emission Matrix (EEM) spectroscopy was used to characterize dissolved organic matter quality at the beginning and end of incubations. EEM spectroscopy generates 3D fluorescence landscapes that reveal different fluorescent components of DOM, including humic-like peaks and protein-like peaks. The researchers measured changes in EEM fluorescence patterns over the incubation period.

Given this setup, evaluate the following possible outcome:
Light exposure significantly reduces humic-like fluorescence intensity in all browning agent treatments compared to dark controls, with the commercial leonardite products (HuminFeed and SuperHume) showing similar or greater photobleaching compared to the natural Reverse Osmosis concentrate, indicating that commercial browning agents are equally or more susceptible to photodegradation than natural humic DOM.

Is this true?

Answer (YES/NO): YES